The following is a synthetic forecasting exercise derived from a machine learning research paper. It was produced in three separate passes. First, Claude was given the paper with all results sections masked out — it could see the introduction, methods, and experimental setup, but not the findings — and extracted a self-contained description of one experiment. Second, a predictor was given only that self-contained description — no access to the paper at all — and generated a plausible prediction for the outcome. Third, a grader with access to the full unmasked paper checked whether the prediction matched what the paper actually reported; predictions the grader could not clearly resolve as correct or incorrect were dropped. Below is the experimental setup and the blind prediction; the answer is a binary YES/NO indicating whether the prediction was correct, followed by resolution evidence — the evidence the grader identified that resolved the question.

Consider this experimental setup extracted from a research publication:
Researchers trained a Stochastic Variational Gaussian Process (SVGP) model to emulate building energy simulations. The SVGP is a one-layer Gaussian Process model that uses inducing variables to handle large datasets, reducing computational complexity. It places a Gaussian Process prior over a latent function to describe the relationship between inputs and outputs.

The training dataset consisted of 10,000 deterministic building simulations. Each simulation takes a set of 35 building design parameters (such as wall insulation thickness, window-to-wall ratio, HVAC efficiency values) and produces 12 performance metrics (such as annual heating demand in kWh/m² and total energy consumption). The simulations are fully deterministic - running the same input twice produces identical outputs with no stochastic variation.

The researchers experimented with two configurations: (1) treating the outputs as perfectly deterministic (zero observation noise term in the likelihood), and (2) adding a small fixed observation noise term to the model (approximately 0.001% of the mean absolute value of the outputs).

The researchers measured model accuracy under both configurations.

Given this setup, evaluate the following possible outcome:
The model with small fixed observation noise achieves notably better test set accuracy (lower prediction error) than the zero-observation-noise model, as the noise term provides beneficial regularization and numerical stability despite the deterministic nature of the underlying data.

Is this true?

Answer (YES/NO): YES